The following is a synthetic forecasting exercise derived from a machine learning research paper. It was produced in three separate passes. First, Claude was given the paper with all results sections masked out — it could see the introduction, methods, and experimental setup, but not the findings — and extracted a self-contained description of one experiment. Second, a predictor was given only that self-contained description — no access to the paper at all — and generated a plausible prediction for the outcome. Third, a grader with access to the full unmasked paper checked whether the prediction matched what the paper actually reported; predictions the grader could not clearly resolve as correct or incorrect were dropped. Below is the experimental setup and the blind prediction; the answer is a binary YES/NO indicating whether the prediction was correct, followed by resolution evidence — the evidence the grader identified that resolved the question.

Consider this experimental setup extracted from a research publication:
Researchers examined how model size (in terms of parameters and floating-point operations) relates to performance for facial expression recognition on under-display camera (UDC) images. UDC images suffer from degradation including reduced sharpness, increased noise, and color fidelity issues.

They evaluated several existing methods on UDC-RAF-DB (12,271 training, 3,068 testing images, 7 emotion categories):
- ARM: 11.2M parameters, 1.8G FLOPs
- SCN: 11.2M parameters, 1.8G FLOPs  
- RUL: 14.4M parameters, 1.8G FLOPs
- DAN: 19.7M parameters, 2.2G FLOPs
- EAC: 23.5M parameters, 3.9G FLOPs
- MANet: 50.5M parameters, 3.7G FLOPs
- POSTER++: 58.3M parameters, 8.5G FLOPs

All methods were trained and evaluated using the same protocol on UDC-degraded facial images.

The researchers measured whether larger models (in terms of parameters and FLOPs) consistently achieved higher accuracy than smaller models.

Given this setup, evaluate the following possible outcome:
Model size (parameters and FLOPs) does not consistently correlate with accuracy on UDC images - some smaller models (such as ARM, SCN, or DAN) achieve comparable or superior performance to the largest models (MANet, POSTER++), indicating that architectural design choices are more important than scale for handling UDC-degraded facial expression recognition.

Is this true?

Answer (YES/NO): YES